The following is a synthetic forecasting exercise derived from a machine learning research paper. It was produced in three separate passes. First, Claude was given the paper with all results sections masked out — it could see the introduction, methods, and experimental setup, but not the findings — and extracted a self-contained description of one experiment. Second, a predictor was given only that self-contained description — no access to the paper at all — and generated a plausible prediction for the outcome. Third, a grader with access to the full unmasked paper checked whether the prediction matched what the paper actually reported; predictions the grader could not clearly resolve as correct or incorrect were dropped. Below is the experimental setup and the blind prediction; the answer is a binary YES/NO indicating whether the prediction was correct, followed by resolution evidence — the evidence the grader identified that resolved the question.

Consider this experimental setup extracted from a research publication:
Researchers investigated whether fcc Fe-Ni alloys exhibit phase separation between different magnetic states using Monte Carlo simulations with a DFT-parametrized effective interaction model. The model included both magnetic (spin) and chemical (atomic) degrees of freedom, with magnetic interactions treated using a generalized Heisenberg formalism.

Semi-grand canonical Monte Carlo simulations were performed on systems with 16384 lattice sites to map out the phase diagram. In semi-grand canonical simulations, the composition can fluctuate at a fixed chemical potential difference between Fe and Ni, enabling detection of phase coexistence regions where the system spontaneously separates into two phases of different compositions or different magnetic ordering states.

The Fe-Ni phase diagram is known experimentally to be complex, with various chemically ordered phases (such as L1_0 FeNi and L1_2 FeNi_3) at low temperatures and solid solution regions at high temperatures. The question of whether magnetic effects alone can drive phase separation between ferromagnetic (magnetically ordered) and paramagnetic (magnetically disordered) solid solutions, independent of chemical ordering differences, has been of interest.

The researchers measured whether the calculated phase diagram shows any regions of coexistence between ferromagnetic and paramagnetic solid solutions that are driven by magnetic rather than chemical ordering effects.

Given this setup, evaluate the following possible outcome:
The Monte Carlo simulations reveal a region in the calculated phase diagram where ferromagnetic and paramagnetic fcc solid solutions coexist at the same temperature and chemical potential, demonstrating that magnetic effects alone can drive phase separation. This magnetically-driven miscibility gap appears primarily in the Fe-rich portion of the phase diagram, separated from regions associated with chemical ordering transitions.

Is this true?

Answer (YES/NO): YES